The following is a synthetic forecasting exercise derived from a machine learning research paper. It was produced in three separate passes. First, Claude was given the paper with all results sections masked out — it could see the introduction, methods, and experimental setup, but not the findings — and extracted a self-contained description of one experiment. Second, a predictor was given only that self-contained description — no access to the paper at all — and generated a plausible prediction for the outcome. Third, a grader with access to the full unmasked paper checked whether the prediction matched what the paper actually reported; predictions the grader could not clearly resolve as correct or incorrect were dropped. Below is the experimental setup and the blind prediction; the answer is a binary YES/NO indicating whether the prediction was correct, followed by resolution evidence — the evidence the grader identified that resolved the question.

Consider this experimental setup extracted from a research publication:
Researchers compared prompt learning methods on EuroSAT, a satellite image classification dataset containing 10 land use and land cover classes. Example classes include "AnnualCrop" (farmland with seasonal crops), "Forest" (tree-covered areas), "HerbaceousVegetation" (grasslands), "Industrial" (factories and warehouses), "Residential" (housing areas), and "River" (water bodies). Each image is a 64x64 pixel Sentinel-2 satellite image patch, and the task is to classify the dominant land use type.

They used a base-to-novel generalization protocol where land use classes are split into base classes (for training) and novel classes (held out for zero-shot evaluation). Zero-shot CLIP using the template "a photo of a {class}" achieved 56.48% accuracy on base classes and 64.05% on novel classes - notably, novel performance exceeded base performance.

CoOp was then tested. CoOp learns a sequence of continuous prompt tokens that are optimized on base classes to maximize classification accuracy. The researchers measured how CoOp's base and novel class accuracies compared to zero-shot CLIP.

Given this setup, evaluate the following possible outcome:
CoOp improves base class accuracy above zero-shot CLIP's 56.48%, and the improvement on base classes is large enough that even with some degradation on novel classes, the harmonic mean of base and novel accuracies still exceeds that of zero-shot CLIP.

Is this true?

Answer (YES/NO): YES